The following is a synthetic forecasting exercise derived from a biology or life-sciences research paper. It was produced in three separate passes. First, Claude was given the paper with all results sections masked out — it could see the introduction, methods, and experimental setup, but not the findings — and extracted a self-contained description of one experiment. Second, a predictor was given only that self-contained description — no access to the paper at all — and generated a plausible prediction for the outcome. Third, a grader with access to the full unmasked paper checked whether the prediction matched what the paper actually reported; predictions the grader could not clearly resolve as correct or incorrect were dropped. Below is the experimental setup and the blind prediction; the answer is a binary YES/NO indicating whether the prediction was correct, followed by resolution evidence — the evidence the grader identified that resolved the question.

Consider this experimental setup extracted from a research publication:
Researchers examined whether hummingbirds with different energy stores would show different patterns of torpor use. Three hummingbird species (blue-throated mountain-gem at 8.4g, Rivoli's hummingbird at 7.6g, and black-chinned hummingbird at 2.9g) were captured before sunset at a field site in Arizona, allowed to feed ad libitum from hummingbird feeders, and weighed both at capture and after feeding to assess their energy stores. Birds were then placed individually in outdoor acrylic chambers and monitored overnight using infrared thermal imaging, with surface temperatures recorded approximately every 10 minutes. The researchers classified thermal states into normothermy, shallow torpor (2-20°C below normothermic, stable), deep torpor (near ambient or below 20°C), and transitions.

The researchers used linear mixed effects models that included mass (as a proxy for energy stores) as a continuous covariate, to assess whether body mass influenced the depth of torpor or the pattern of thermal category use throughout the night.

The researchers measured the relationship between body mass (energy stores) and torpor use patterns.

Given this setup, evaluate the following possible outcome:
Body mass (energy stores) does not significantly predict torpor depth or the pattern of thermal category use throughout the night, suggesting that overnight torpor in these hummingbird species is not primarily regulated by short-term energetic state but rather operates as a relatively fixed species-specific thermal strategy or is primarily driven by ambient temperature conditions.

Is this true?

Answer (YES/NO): NO